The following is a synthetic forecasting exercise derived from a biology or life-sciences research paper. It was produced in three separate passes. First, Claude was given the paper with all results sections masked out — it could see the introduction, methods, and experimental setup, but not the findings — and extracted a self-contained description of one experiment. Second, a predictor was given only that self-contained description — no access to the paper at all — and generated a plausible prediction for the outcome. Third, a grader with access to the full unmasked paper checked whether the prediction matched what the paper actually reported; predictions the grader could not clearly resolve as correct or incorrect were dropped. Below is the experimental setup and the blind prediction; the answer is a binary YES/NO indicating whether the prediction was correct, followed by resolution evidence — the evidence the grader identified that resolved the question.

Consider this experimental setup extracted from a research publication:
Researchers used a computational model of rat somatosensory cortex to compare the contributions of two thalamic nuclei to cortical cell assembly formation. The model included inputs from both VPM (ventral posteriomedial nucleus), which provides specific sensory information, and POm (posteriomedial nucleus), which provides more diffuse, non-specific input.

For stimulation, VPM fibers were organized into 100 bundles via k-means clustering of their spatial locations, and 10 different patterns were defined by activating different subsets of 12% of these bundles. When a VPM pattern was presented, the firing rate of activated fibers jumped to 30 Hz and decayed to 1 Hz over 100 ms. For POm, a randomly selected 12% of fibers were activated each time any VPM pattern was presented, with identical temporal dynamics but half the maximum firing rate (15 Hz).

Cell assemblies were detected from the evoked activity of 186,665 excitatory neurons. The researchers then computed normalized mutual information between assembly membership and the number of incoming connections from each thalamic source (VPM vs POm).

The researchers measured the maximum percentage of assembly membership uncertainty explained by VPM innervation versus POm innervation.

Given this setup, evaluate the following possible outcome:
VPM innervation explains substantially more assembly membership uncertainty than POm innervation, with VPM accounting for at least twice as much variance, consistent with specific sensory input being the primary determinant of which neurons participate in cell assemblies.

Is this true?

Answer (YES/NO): YES